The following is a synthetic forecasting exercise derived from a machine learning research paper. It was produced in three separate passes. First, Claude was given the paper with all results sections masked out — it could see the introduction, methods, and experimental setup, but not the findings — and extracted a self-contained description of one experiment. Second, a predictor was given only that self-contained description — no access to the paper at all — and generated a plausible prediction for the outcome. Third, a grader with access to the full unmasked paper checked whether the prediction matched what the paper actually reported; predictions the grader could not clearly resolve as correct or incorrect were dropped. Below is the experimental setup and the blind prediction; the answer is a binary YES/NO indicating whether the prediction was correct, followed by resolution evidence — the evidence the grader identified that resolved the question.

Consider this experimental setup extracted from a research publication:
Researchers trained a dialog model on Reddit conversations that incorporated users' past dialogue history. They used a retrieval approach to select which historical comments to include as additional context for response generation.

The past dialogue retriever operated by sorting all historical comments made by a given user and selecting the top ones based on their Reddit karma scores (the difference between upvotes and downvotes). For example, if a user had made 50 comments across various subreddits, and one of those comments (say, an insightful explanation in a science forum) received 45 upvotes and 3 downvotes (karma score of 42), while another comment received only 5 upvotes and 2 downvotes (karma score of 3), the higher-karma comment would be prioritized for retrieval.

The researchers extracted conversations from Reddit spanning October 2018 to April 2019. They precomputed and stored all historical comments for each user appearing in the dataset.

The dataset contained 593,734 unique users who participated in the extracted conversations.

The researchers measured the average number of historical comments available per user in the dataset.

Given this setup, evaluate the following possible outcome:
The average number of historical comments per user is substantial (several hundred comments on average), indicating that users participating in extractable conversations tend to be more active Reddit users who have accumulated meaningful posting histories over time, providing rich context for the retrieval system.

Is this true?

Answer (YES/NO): NO